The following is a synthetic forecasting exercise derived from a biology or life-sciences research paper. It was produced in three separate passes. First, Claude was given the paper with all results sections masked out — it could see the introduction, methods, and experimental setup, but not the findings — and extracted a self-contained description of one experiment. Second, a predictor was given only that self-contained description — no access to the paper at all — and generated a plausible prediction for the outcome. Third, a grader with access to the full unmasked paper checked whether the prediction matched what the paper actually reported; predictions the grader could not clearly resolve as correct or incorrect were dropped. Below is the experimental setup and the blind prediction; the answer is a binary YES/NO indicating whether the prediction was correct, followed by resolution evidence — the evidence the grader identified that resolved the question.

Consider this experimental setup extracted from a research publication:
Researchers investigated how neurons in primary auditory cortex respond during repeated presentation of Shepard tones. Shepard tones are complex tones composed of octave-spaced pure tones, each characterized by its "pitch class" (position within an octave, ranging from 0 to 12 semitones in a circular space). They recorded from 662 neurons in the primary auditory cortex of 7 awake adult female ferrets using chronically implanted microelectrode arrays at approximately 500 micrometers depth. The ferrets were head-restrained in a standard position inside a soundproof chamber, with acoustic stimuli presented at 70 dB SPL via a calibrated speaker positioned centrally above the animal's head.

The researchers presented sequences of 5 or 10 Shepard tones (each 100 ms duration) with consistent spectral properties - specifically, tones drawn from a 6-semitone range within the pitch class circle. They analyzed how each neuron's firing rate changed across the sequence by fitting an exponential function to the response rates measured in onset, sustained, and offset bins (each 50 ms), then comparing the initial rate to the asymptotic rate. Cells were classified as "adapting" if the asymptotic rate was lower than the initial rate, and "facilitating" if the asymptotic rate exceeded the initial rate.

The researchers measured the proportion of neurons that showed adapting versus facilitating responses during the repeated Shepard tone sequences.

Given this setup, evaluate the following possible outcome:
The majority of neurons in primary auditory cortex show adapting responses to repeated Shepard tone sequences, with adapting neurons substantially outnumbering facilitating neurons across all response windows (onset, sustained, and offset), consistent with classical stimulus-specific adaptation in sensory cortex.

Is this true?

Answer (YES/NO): YES